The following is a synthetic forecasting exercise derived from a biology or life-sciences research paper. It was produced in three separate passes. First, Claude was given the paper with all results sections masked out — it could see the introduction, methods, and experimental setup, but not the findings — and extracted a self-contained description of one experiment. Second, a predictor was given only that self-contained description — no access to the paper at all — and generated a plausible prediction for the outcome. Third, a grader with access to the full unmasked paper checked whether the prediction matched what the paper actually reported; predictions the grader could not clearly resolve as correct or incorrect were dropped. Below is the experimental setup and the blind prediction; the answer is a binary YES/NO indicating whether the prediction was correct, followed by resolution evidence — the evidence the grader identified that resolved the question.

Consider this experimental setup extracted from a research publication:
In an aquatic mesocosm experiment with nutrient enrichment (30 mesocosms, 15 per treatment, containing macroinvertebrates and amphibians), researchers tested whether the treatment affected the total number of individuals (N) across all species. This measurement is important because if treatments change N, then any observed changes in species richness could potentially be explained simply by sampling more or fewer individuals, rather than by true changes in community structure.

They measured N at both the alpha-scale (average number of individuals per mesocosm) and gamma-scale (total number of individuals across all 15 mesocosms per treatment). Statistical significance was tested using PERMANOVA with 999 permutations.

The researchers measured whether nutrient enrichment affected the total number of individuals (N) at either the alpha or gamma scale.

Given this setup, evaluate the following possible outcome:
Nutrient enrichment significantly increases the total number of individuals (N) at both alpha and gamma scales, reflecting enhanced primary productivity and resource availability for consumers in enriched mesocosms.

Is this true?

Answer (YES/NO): NO